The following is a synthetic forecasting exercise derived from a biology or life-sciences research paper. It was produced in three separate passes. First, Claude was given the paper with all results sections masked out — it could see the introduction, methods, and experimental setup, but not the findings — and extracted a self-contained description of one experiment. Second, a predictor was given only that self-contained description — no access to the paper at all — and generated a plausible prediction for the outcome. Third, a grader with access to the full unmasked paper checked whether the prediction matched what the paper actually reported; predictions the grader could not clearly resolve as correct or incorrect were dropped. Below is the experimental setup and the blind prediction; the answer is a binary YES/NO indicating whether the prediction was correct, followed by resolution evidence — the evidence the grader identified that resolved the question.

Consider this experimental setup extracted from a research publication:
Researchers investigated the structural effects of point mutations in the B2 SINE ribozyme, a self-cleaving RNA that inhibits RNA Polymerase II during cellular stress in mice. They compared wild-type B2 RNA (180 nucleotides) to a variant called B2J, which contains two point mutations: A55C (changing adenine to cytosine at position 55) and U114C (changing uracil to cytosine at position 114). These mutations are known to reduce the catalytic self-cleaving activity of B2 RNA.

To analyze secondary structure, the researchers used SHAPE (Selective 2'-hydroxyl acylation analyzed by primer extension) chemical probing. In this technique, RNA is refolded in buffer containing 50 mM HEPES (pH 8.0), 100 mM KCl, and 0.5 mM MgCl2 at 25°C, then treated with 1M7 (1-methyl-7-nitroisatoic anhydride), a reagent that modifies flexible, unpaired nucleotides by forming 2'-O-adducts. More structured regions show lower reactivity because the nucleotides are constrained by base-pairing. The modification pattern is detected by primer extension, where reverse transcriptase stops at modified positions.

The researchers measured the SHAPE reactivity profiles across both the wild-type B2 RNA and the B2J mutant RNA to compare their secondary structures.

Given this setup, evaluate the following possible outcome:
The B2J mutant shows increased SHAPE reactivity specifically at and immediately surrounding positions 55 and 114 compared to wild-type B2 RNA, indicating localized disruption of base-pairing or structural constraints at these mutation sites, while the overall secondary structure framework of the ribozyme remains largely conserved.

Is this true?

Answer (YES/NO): NO